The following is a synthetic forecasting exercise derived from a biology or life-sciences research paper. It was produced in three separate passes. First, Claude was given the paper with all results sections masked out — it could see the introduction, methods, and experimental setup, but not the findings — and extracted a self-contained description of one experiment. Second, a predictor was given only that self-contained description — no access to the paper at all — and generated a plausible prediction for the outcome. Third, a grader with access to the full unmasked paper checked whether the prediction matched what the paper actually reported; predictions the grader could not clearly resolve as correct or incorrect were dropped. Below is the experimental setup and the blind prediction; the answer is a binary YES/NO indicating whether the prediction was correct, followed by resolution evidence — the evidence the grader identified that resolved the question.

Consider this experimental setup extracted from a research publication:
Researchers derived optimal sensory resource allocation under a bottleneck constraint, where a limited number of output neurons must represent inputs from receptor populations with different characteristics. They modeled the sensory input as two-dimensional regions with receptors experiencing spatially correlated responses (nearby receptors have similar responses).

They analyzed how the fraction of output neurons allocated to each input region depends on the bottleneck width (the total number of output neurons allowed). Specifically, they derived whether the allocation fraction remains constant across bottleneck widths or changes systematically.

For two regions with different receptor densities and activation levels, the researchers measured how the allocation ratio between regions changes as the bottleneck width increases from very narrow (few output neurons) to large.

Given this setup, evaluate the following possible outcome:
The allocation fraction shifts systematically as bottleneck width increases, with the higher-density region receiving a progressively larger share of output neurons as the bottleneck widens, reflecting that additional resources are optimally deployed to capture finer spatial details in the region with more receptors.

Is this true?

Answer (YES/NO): NO